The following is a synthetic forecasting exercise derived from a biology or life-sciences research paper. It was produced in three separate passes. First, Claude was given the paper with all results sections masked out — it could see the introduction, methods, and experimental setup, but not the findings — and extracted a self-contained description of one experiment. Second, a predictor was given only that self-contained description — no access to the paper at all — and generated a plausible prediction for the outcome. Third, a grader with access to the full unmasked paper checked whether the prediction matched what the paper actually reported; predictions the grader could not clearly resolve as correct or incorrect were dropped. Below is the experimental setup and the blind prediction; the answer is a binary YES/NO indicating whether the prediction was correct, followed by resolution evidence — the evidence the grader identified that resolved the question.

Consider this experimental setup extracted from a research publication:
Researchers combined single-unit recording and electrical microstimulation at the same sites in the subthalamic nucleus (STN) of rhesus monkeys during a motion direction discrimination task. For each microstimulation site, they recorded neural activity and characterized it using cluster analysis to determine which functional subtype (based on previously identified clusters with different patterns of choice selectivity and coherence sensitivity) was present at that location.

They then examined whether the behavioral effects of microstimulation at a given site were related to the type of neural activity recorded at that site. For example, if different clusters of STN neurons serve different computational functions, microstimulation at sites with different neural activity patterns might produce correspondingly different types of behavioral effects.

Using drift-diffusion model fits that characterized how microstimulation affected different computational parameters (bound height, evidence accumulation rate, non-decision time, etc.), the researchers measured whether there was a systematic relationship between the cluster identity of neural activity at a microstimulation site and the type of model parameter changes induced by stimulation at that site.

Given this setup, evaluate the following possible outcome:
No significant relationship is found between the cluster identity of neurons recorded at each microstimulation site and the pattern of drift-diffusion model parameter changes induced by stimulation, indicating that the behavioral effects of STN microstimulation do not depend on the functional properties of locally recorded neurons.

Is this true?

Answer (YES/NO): NO